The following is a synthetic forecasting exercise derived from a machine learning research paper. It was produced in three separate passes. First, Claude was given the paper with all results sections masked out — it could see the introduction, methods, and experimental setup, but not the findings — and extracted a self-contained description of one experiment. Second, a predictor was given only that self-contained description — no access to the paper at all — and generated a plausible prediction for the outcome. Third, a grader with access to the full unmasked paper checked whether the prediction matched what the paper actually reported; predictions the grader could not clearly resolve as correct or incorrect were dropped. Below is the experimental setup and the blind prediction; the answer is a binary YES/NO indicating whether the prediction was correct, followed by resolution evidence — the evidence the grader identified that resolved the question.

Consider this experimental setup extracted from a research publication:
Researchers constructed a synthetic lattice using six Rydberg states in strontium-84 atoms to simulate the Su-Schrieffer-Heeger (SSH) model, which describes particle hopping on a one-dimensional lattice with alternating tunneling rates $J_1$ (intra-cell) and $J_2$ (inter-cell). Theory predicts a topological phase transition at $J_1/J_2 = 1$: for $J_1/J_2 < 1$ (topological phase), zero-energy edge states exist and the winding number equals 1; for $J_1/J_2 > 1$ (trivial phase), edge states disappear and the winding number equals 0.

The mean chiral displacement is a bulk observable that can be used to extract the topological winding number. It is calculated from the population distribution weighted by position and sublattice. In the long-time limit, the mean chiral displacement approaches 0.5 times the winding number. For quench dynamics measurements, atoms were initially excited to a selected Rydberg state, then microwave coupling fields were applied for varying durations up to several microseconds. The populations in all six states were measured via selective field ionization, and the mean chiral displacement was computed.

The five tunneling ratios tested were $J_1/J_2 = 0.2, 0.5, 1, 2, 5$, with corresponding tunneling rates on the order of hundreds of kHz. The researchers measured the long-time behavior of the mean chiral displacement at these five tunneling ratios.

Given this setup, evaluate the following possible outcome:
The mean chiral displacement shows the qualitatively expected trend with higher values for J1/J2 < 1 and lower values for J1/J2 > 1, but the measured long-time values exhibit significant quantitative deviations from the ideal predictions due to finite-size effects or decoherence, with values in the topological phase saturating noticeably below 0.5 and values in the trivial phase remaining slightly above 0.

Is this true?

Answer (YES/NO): NO